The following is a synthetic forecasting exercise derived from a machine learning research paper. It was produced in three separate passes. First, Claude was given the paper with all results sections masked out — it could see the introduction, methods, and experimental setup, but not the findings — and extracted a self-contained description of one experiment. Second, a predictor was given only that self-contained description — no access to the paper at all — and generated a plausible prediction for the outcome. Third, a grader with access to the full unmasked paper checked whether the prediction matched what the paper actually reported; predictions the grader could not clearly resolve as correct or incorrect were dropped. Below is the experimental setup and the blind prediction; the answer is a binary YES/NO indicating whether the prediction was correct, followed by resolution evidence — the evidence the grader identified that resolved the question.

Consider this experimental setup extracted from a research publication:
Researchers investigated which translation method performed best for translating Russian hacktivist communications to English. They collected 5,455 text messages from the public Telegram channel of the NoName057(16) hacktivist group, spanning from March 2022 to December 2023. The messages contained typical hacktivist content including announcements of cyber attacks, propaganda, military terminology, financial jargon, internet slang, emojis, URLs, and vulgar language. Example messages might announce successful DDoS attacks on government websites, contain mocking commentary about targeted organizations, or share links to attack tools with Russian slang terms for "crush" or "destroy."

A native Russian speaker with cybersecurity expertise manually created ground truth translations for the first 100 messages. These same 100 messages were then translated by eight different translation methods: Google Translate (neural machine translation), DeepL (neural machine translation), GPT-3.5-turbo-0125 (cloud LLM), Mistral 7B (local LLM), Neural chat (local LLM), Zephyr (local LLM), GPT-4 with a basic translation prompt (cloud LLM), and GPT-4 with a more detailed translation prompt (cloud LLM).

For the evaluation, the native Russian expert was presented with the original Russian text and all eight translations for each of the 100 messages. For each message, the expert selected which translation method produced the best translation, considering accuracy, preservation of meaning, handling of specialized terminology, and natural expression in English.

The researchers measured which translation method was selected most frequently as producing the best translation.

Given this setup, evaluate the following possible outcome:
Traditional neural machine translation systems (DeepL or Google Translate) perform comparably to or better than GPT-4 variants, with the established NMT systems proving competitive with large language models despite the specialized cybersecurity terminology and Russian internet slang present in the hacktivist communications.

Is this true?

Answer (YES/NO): NO